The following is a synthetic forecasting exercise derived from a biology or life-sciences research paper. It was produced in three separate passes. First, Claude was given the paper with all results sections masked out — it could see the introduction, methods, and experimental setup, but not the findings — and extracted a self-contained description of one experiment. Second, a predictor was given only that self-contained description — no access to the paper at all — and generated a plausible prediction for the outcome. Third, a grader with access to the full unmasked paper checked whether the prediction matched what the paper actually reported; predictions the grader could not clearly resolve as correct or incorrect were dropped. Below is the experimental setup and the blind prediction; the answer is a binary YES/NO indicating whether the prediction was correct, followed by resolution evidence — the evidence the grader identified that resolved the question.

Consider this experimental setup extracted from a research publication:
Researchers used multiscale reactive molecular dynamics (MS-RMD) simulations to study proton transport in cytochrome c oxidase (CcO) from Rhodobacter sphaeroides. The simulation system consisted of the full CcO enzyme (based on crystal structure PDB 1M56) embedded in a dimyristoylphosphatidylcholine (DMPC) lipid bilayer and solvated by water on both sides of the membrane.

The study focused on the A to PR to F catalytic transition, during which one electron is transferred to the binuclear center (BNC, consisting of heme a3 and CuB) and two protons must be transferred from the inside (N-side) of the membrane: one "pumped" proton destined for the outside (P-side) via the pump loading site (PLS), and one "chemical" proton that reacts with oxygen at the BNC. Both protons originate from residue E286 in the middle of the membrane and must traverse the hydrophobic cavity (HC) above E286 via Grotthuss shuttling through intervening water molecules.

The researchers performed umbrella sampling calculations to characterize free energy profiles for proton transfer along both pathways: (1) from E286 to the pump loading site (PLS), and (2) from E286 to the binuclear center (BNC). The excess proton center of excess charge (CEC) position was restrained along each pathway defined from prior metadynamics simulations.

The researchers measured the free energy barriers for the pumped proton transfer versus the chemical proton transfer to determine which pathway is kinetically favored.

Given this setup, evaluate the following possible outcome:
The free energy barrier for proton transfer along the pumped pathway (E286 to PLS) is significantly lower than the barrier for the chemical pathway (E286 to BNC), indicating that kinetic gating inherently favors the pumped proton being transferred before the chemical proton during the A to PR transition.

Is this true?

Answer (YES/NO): YES